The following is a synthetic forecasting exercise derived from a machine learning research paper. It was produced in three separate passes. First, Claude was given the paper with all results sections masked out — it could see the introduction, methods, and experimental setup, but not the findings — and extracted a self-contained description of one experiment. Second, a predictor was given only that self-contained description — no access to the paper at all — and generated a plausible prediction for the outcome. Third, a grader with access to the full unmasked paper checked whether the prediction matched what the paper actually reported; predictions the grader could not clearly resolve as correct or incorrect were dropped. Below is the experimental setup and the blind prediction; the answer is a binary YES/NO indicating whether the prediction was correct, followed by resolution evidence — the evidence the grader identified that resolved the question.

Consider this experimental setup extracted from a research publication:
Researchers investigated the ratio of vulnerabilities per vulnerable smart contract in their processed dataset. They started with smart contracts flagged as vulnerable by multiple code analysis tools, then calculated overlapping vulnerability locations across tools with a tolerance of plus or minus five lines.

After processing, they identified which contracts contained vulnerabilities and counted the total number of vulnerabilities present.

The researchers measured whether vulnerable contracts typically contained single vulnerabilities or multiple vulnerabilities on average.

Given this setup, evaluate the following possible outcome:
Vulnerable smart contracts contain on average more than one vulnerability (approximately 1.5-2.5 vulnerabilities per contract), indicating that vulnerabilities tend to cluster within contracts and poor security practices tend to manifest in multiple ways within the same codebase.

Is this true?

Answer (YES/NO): YES